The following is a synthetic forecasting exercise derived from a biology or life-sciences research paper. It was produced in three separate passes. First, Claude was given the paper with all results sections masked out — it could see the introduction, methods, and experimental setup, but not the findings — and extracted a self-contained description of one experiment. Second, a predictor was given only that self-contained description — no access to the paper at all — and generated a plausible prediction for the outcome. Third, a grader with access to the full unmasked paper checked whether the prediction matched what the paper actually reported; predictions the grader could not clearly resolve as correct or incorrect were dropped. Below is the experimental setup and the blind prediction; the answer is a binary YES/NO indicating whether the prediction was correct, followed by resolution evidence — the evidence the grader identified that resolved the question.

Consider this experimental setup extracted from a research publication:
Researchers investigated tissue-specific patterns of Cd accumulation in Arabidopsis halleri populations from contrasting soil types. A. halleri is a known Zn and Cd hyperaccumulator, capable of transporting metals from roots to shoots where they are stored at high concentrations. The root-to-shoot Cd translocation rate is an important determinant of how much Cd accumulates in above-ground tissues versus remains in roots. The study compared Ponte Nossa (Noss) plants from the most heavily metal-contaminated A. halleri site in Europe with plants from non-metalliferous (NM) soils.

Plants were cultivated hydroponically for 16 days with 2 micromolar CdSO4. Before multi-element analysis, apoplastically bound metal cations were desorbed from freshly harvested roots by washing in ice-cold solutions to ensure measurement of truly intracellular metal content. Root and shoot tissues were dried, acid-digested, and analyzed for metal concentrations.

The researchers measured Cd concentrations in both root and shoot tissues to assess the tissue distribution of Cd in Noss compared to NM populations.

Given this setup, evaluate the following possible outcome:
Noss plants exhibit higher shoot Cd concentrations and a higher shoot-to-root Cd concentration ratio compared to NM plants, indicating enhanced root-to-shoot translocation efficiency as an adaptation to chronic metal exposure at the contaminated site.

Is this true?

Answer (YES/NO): NO